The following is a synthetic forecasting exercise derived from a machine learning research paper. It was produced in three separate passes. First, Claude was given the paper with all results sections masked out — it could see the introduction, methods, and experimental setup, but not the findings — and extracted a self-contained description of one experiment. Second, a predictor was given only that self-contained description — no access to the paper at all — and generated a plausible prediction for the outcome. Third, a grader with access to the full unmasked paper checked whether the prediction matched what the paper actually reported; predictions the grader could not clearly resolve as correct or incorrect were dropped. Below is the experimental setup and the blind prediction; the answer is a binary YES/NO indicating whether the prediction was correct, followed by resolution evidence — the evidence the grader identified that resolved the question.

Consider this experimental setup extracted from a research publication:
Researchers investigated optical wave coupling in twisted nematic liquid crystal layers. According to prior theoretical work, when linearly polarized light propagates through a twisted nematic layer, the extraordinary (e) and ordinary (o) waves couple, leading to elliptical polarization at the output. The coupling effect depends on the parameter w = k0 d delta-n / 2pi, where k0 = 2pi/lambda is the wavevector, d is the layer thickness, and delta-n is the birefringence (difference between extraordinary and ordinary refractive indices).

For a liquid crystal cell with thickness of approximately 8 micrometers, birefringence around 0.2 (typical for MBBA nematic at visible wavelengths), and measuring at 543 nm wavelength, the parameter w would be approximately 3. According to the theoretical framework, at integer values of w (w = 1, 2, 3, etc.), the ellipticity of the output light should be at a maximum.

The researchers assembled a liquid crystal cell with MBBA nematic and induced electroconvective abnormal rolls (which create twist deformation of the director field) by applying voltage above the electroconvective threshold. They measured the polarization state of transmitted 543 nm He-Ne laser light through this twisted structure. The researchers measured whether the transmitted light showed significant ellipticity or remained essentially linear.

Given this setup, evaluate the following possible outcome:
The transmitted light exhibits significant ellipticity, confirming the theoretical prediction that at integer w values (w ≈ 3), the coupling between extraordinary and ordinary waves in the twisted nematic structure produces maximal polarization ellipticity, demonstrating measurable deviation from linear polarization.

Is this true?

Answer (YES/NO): NO